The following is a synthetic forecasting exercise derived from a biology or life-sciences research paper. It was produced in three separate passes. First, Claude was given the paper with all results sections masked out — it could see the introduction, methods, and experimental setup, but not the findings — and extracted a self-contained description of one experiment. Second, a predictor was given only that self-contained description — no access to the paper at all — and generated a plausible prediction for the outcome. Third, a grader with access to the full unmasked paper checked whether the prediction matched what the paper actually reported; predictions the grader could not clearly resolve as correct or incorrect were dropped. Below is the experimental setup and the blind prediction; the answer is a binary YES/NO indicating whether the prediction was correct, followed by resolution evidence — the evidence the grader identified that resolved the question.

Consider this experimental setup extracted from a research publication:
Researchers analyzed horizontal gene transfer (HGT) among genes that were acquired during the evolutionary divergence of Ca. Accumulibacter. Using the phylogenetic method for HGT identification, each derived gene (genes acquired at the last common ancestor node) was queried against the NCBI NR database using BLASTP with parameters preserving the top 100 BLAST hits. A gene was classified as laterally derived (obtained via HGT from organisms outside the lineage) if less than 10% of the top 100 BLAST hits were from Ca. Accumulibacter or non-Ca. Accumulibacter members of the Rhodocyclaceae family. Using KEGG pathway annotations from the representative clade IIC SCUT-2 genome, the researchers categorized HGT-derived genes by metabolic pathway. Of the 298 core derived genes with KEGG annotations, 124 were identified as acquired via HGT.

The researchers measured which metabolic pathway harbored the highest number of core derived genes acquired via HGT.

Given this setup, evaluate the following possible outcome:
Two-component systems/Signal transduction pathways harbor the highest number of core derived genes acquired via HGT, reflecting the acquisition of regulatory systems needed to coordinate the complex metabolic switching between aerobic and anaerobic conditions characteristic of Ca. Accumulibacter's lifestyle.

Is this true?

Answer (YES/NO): NO